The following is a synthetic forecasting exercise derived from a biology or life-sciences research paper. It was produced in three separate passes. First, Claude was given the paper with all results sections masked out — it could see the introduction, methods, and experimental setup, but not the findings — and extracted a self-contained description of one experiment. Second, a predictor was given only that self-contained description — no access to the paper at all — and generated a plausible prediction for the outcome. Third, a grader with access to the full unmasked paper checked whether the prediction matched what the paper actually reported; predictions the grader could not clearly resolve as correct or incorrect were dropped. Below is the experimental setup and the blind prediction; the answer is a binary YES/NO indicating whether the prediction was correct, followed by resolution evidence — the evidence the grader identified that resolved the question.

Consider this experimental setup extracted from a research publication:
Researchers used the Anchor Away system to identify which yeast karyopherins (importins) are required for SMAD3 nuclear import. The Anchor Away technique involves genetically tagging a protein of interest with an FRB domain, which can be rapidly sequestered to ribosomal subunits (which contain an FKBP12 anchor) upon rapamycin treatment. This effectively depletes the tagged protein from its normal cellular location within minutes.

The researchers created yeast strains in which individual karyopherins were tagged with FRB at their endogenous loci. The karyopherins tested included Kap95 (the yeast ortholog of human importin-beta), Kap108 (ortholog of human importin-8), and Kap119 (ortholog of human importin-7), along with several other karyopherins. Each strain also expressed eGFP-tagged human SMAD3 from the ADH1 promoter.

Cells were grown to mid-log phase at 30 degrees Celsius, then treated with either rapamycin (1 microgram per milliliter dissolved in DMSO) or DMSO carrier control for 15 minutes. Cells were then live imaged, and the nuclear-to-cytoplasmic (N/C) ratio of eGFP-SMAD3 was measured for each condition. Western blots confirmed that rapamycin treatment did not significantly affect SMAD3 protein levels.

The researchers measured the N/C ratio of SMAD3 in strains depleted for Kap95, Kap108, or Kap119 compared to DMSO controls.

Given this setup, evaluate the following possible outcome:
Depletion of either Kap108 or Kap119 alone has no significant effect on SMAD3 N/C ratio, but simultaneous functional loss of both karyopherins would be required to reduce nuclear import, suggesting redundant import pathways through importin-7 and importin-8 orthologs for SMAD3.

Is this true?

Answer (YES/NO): NO